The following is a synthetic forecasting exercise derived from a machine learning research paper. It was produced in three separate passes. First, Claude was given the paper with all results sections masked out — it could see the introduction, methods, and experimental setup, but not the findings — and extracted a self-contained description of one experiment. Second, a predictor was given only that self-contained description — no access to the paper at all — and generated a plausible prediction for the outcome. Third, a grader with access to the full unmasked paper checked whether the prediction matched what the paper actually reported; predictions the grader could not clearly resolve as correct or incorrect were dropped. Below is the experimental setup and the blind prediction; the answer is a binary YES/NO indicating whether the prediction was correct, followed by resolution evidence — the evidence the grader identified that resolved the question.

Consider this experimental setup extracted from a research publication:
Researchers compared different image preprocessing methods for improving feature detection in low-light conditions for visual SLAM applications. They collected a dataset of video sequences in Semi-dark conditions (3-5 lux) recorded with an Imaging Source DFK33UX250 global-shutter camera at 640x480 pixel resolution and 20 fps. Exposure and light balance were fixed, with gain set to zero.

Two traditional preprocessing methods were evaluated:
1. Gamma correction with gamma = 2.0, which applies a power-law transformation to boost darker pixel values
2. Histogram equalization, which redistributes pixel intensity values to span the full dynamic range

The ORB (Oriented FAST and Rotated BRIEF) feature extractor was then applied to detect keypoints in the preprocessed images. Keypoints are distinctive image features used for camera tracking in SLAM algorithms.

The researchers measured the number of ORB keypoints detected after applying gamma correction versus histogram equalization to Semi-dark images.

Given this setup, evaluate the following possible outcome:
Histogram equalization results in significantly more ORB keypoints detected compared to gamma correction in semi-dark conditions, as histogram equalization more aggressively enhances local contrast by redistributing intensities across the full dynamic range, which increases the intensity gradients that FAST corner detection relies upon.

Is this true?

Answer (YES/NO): YES